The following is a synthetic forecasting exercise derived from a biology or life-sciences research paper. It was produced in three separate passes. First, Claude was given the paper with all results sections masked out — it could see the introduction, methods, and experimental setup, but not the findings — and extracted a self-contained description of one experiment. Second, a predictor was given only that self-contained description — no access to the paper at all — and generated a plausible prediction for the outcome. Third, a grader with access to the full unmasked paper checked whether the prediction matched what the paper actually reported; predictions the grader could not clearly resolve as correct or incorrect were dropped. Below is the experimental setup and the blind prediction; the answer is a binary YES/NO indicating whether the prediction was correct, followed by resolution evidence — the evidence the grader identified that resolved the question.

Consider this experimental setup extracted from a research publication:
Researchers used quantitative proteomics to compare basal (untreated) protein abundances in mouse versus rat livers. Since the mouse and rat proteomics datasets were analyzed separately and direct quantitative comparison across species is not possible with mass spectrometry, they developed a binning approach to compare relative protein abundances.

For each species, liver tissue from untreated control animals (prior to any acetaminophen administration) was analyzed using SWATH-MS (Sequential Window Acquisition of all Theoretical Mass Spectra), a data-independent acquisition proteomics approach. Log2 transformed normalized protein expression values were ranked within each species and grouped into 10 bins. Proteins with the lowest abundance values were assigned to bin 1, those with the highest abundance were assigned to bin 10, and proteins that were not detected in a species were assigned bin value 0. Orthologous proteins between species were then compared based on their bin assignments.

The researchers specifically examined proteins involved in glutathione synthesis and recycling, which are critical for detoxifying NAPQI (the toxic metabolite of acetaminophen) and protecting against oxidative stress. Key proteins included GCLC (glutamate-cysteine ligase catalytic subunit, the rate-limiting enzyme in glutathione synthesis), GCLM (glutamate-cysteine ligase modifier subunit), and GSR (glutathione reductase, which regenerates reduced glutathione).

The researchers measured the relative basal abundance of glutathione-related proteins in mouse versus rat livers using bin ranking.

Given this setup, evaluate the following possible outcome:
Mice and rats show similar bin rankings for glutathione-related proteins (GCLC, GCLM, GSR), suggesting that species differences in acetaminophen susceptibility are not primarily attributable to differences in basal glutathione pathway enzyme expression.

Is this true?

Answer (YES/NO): NO